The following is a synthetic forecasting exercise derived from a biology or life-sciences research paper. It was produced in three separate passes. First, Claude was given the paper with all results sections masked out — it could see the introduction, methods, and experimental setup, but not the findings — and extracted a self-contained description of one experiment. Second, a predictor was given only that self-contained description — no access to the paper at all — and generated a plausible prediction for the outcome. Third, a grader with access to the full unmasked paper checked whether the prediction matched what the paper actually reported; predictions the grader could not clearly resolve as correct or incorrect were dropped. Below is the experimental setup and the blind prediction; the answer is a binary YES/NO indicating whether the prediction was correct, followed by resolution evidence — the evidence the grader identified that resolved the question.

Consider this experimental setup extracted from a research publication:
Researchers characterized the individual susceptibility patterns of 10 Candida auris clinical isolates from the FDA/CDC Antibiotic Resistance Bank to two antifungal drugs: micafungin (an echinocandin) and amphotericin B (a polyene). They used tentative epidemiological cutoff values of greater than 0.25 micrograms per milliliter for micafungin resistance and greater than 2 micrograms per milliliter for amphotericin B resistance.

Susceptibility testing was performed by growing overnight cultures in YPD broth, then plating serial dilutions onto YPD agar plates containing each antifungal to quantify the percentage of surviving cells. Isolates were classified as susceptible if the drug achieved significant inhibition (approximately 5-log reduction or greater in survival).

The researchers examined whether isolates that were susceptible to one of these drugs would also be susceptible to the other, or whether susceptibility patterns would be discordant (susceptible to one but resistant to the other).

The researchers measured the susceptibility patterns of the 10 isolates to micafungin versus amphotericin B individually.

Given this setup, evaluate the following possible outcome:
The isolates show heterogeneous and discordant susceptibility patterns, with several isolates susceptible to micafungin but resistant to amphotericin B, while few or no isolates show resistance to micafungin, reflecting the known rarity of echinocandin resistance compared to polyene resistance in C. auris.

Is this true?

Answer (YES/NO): NO